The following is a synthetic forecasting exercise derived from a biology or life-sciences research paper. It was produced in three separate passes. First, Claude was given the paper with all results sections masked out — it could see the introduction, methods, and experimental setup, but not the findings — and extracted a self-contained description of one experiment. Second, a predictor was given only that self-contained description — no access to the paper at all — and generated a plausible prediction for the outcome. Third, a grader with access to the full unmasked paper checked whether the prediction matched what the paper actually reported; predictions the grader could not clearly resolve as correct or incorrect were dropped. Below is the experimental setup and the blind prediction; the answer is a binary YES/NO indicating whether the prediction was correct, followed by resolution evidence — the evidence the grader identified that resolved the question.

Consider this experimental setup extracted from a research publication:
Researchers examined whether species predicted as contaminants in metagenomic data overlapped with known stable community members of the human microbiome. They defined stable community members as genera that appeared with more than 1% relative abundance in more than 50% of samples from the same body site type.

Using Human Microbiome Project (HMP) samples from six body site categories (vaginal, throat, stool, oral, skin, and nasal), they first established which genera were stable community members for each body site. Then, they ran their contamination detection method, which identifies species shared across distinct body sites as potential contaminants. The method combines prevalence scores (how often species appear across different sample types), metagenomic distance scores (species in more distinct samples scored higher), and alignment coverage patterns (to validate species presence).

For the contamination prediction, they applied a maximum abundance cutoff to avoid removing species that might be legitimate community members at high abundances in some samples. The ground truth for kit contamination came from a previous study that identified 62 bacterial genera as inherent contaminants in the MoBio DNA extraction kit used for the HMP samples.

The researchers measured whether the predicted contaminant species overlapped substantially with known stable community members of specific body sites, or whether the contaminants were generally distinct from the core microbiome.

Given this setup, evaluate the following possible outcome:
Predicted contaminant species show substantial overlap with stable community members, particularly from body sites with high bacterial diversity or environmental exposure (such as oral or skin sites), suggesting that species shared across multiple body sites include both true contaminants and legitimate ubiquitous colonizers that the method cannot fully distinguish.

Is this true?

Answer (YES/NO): NO